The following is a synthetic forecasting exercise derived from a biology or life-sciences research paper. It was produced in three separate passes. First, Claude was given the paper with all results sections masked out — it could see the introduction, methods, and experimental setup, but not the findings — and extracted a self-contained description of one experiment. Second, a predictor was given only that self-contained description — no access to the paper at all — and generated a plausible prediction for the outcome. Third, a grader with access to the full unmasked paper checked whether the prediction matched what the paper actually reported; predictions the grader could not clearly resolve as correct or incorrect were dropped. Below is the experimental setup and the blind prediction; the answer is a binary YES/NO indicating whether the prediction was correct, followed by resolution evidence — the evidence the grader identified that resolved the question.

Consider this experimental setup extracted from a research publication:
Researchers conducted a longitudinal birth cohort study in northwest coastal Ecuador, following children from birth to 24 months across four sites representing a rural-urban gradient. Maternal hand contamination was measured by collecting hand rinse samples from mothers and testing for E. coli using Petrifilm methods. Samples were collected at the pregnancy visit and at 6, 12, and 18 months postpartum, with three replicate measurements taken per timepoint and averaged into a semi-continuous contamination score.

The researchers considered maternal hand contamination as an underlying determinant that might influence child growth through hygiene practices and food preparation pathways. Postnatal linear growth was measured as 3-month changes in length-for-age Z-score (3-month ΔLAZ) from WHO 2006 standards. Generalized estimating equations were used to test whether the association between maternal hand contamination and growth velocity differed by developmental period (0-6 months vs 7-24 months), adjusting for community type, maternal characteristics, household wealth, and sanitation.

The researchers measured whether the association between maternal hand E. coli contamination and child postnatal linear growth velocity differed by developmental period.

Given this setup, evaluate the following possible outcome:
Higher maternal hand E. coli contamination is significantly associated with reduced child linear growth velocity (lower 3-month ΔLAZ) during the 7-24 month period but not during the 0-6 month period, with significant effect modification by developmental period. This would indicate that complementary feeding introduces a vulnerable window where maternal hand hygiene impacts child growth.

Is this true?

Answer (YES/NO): NO